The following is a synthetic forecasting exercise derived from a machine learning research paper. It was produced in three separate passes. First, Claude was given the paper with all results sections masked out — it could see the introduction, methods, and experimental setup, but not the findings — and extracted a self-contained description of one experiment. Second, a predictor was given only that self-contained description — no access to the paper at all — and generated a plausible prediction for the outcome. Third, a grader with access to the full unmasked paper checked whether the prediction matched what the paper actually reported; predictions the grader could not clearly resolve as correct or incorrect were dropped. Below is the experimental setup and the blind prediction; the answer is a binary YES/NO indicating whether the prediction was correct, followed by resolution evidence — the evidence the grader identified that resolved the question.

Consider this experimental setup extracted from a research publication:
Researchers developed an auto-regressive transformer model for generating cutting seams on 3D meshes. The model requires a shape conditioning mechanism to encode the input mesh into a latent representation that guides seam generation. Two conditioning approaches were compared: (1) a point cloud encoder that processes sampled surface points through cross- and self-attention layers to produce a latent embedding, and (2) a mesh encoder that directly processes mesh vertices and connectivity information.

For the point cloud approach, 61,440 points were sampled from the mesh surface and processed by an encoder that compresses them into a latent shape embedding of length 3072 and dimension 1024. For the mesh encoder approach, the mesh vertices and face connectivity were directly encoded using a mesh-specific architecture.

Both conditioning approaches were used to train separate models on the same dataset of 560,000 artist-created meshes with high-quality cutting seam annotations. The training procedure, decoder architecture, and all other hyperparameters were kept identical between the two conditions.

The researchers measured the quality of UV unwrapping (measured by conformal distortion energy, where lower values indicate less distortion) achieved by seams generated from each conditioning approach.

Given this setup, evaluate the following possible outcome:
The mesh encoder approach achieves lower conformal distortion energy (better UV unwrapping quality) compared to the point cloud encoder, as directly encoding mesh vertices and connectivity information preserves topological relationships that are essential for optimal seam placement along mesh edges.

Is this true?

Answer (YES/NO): NO